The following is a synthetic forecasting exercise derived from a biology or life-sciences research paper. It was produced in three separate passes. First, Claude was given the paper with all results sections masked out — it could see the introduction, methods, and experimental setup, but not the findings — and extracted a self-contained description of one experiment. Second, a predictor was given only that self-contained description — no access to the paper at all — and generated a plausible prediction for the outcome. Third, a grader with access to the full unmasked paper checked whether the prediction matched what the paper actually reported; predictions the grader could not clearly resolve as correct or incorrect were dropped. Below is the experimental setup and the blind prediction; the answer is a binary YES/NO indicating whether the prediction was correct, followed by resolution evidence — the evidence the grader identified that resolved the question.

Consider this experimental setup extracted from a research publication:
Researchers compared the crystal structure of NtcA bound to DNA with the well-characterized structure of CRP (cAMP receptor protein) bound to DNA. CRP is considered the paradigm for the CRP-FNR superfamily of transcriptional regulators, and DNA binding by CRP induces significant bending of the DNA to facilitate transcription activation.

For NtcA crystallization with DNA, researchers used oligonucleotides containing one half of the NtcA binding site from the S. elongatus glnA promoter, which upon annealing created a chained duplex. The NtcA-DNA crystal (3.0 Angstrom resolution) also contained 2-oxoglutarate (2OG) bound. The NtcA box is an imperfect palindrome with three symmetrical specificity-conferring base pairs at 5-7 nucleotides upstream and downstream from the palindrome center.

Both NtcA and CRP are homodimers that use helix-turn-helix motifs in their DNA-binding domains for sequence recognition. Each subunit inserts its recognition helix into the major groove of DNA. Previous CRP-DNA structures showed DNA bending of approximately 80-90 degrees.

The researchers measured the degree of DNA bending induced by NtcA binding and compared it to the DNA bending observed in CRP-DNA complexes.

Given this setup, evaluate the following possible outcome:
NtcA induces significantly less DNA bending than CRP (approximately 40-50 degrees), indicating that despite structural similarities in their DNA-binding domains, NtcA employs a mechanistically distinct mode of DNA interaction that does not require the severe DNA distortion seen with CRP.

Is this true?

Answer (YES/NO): NO